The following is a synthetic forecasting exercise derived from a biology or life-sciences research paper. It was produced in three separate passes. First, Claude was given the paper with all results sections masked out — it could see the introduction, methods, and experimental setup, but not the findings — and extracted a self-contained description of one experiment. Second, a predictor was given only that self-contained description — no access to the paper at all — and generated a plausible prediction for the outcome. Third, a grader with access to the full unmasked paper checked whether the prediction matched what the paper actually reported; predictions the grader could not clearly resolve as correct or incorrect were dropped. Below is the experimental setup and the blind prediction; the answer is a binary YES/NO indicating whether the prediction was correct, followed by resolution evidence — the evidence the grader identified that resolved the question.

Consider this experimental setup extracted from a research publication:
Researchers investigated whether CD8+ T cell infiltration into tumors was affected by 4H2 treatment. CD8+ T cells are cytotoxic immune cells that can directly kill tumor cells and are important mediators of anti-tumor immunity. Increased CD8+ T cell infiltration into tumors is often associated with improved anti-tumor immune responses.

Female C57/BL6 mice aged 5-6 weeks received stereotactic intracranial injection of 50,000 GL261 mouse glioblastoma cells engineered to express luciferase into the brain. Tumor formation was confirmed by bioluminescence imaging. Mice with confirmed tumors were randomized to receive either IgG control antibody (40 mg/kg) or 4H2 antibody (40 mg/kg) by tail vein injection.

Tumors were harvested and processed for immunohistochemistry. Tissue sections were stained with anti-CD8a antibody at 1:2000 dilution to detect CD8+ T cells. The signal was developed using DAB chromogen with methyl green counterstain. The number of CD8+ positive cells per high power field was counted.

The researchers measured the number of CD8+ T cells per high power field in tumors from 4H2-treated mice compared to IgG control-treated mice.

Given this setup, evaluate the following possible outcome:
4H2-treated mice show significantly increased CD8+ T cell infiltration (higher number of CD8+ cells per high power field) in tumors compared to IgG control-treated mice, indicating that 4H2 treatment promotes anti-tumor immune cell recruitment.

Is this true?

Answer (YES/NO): YES